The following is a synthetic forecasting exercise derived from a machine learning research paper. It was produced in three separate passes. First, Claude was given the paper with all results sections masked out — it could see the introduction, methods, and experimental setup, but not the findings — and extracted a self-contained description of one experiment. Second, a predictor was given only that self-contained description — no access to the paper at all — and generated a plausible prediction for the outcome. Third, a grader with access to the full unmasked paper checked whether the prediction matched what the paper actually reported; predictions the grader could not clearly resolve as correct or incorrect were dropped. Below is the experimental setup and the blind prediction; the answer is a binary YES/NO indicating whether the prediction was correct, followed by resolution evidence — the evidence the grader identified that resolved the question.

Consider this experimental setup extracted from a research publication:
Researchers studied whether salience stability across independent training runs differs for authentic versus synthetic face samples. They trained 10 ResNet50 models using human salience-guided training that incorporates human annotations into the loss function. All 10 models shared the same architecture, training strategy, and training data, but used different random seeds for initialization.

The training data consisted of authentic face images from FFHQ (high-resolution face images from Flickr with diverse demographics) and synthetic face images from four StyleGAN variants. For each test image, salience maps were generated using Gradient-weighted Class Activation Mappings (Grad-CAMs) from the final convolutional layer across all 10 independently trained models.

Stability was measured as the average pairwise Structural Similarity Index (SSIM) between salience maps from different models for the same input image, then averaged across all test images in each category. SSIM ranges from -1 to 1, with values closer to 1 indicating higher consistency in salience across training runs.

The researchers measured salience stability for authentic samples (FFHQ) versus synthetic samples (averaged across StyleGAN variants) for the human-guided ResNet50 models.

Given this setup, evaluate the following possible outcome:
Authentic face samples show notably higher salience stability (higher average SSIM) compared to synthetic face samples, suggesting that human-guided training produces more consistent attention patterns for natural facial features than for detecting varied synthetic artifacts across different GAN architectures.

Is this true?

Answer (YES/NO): NO